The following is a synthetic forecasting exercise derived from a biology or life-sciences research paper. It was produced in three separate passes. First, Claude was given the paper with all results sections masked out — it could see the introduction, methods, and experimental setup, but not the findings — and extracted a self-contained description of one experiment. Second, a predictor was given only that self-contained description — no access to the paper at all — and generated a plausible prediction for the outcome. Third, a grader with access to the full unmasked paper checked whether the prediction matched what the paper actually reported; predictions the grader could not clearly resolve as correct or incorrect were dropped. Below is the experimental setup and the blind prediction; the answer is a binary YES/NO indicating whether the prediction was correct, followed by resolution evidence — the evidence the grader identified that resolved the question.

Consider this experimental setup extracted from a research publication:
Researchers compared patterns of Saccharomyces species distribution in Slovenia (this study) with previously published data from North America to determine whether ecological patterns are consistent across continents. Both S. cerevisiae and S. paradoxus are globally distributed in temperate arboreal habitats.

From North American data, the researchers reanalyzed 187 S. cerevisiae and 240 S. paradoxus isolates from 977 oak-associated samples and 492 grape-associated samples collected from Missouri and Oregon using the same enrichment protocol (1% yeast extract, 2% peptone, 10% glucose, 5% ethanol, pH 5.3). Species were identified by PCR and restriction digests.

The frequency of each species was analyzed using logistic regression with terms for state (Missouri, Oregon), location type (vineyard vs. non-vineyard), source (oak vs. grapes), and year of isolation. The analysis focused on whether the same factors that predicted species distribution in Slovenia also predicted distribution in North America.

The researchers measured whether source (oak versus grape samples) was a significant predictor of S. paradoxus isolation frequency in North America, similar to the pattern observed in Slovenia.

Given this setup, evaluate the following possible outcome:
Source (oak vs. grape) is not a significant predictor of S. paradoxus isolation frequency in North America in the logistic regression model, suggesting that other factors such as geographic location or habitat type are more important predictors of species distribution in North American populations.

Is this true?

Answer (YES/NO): YES